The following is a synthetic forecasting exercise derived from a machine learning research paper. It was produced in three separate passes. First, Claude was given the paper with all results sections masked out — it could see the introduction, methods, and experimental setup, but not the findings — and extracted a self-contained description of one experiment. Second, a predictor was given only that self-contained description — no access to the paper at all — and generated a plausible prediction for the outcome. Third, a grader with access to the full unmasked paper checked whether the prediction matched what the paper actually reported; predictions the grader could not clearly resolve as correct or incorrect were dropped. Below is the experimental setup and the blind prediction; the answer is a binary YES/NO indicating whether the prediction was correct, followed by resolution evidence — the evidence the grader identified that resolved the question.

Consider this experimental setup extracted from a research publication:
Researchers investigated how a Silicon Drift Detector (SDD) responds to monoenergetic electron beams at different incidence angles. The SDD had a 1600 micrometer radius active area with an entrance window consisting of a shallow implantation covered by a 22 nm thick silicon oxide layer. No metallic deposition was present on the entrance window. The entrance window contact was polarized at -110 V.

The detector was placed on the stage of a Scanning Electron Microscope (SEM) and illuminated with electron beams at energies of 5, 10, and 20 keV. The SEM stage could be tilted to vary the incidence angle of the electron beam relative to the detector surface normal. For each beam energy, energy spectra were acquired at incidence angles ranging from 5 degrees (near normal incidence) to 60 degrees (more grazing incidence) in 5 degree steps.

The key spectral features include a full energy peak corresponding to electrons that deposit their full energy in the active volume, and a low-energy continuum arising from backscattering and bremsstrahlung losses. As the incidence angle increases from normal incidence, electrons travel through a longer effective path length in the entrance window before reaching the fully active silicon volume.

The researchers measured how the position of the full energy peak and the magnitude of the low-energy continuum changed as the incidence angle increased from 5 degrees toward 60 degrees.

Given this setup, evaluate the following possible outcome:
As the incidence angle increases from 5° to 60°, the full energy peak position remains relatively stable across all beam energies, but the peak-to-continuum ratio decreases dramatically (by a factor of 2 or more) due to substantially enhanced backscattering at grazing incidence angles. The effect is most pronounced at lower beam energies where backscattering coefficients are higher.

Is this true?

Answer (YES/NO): NO